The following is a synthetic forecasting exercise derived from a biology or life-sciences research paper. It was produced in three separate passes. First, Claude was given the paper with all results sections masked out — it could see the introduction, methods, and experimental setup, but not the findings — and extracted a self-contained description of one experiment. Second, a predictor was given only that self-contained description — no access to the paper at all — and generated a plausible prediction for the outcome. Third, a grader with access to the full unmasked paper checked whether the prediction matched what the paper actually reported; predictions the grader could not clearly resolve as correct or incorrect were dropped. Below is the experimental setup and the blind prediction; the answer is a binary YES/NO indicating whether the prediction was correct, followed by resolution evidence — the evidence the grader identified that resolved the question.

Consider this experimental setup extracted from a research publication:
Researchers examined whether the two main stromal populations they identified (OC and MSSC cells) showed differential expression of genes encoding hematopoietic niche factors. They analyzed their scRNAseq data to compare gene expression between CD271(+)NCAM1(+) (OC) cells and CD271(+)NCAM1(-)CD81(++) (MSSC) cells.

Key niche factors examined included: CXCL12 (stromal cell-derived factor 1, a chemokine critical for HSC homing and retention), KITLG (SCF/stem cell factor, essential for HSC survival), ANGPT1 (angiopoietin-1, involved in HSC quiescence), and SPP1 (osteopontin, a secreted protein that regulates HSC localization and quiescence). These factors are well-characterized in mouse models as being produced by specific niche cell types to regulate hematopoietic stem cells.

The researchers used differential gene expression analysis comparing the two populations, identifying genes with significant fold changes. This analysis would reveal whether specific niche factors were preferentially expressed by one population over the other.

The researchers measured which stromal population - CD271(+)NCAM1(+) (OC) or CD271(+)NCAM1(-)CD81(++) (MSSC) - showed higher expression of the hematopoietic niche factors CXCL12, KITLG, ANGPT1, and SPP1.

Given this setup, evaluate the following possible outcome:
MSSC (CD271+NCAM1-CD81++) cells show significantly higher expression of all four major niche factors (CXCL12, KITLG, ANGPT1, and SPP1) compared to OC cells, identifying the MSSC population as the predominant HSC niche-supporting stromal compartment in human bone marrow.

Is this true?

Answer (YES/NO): NO